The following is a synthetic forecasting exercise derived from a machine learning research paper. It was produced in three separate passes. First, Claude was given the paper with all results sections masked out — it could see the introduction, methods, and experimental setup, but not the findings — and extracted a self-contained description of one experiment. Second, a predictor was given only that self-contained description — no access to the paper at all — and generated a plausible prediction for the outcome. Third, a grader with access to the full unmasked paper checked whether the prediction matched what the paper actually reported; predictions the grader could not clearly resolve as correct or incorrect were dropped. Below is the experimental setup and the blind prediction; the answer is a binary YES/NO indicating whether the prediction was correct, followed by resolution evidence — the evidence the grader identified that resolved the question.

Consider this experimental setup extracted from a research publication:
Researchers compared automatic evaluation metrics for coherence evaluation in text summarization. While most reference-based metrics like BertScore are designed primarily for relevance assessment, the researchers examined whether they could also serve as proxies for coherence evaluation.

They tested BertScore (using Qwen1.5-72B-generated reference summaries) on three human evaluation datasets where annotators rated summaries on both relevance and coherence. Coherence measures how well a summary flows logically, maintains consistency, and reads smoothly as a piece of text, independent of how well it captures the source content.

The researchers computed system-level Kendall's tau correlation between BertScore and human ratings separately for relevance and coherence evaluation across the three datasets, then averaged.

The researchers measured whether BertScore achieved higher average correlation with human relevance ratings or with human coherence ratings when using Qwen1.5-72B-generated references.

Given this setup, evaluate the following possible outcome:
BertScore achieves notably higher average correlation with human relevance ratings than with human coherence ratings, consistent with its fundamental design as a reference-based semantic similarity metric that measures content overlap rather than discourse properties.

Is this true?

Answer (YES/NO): YES